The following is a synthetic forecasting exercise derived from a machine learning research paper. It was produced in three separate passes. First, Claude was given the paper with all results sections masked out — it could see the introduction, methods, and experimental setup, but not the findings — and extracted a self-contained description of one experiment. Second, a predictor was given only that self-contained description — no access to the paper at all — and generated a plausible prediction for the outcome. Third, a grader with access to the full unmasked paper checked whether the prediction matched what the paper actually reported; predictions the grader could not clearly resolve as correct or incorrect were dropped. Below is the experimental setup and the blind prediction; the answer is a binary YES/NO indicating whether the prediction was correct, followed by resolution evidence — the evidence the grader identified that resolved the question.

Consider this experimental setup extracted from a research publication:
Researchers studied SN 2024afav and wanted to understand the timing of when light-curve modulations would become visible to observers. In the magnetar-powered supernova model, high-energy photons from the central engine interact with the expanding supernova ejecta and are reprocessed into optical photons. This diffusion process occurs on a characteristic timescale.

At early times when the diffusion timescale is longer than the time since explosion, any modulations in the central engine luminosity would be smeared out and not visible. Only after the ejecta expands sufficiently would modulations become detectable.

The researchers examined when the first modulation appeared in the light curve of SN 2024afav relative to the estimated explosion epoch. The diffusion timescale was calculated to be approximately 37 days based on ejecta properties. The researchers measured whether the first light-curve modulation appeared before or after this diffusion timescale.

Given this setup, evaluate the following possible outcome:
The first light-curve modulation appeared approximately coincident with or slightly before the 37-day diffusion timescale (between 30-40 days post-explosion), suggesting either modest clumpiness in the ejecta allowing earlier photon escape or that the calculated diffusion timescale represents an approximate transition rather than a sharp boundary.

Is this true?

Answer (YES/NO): NO